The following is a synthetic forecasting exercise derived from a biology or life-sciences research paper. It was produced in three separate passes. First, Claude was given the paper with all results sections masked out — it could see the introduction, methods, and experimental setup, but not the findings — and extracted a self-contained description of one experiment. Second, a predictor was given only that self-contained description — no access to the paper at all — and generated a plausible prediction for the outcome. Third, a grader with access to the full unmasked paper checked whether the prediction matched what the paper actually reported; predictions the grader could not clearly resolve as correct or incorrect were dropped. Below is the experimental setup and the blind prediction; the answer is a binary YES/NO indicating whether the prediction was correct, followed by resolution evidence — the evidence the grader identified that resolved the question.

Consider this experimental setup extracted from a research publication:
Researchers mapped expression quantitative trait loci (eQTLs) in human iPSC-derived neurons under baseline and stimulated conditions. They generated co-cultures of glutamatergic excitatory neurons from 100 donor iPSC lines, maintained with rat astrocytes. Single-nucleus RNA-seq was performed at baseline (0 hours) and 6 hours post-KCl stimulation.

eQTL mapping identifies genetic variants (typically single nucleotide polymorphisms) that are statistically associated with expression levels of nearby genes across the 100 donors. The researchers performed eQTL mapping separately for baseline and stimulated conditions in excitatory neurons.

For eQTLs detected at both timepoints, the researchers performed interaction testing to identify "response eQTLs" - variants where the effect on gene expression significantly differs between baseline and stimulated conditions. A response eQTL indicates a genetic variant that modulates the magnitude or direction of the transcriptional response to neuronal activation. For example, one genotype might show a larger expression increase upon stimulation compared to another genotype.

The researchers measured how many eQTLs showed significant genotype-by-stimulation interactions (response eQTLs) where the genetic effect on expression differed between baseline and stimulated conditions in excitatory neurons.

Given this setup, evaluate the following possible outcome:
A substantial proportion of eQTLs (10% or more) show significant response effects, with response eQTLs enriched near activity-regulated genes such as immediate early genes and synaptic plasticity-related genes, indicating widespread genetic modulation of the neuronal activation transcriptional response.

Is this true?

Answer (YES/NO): NO